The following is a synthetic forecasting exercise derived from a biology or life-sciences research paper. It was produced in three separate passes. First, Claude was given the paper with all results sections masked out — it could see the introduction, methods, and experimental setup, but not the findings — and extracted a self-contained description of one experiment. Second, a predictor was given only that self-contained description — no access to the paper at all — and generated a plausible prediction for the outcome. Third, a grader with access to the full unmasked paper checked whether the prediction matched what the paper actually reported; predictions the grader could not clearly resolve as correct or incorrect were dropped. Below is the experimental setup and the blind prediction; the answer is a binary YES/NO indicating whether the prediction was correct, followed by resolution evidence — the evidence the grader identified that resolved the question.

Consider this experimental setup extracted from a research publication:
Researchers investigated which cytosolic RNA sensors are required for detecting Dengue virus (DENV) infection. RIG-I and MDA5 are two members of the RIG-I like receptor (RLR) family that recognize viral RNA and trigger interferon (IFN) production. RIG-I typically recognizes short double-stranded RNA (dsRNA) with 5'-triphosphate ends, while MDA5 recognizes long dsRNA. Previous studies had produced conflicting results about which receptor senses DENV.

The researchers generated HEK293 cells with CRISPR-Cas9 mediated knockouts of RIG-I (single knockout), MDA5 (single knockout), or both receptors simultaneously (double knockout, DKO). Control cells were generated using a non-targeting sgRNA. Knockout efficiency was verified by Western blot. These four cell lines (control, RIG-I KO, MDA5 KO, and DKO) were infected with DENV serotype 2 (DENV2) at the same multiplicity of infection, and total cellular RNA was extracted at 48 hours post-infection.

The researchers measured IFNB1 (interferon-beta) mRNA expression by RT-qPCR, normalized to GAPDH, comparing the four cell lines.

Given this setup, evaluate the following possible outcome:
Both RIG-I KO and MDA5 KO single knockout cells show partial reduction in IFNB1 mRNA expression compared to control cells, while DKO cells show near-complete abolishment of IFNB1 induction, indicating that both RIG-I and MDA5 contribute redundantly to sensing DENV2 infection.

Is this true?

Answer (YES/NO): NO